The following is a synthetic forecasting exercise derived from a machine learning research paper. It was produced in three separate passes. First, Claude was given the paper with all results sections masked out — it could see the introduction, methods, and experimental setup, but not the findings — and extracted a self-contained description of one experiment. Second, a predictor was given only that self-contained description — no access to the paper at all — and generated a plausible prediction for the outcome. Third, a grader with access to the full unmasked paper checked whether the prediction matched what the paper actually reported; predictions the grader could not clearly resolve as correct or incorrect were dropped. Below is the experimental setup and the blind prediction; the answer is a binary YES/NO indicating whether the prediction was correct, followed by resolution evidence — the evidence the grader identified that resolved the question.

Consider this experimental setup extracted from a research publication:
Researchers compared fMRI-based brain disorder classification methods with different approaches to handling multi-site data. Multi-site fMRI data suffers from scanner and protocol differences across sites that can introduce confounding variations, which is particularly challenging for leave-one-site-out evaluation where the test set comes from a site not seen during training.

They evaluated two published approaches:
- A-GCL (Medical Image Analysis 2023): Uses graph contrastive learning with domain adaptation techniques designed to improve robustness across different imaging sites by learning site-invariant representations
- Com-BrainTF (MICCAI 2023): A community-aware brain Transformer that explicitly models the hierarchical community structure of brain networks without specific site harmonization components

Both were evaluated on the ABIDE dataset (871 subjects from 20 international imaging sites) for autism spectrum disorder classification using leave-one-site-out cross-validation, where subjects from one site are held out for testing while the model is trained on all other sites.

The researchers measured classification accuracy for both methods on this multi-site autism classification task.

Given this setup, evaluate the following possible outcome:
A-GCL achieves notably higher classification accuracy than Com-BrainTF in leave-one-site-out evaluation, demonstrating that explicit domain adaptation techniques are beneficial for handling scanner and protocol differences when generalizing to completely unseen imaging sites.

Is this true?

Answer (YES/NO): NO